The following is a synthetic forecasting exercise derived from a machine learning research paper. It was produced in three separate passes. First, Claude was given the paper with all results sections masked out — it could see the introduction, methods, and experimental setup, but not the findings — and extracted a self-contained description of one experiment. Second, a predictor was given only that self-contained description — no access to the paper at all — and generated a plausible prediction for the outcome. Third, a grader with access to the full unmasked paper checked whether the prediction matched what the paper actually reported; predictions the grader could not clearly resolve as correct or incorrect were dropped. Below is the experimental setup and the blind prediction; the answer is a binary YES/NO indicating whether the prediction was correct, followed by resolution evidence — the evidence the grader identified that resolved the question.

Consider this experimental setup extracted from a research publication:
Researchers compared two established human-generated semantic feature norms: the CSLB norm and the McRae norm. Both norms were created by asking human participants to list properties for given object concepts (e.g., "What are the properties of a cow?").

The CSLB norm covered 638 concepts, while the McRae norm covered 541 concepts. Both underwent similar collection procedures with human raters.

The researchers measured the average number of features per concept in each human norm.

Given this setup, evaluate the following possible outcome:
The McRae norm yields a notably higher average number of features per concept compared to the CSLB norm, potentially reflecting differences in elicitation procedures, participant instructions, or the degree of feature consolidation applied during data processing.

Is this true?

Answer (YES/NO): NO